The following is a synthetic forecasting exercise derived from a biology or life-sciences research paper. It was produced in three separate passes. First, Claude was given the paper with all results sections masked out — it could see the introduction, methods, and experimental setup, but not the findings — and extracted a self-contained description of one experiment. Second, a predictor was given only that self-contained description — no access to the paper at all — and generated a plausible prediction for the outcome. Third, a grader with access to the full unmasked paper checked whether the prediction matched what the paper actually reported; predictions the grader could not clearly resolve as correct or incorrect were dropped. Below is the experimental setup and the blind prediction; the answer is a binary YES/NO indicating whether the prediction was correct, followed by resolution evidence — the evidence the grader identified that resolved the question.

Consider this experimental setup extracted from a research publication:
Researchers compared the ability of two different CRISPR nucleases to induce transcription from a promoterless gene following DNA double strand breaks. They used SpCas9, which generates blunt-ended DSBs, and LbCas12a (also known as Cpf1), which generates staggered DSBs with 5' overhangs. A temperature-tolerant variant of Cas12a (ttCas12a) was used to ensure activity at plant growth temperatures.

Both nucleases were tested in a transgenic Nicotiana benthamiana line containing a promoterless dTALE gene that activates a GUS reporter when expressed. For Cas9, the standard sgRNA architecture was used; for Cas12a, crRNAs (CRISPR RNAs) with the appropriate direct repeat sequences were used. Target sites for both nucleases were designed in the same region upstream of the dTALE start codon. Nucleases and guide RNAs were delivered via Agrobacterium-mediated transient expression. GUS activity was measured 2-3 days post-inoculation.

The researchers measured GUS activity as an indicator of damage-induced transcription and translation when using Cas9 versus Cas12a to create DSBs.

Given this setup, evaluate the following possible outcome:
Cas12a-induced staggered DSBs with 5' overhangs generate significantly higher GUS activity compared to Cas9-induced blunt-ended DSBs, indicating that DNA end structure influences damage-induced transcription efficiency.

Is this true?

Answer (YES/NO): NO